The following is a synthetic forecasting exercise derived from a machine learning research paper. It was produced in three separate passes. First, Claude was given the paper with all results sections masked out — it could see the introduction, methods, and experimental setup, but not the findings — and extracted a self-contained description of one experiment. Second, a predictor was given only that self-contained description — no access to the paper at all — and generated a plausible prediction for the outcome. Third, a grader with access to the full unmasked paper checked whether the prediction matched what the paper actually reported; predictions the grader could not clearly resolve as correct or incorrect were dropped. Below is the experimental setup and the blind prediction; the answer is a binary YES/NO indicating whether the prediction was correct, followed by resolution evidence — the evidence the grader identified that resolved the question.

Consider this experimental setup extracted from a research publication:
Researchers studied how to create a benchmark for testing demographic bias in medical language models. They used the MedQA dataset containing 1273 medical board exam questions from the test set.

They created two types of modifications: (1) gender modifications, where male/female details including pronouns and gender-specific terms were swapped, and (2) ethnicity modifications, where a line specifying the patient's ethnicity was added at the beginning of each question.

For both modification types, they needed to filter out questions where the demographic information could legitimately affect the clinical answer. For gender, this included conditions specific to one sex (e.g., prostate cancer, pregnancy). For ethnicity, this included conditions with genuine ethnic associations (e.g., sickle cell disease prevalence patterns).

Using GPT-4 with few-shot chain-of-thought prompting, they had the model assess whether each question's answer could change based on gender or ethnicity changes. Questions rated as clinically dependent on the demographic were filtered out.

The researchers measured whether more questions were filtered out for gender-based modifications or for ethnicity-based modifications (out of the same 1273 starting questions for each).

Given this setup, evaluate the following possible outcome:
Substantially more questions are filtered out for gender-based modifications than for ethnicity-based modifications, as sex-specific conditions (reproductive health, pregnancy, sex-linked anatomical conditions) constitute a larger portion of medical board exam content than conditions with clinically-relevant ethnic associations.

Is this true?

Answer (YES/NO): NO